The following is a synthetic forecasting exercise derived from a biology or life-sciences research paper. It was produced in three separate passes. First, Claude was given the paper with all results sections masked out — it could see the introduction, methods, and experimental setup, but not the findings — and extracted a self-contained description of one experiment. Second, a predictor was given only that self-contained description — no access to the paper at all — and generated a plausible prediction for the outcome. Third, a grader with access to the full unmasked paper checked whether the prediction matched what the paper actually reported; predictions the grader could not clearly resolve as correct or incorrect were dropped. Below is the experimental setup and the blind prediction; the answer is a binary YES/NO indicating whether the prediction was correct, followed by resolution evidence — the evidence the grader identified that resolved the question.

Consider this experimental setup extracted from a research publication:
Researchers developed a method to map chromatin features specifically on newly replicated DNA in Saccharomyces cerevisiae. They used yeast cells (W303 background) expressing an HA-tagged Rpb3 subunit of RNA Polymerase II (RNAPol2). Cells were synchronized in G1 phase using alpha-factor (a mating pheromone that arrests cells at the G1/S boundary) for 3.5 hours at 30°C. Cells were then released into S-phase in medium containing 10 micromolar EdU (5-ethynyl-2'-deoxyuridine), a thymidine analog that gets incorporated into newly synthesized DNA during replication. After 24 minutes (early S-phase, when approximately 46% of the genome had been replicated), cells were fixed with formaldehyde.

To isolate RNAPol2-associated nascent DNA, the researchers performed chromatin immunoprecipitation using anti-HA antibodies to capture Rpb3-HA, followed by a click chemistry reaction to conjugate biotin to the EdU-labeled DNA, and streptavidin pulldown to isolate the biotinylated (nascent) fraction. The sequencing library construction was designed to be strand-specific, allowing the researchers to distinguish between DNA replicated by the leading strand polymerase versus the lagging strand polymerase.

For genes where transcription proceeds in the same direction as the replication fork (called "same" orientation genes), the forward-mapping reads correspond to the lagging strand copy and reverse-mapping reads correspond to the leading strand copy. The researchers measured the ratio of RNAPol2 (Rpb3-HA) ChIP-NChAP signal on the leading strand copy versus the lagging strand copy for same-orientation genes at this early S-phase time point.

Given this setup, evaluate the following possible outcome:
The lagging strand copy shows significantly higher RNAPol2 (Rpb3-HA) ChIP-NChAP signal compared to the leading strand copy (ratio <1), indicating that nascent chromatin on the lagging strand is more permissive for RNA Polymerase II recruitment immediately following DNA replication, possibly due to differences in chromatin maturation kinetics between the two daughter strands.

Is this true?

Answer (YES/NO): NO